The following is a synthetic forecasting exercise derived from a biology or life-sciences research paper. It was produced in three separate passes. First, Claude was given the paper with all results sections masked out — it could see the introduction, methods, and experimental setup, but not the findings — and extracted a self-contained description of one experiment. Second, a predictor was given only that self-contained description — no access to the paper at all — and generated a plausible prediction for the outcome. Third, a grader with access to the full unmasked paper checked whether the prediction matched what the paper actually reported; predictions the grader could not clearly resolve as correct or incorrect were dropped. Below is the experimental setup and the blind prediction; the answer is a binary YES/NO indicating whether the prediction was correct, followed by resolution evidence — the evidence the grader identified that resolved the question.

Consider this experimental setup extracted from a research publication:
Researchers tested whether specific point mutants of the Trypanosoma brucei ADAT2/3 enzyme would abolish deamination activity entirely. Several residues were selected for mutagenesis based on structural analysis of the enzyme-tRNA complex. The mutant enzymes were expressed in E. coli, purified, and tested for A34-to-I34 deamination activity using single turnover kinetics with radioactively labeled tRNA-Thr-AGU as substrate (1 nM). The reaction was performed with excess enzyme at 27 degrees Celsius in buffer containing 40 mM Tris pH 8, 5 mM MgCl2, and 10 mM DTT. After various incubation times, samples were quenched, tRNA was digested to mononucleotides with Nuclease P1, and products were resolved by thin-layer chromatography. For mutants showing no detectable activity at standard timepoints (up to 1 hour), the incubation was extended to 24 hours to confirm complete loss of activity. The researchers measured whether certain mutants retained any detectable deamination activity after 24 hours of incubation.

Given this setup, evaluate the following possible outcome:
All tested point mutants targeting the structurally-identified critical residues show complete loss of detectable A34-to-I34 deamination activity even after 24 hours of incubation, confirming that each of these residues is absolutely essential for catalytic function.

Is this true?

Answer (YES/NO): NO